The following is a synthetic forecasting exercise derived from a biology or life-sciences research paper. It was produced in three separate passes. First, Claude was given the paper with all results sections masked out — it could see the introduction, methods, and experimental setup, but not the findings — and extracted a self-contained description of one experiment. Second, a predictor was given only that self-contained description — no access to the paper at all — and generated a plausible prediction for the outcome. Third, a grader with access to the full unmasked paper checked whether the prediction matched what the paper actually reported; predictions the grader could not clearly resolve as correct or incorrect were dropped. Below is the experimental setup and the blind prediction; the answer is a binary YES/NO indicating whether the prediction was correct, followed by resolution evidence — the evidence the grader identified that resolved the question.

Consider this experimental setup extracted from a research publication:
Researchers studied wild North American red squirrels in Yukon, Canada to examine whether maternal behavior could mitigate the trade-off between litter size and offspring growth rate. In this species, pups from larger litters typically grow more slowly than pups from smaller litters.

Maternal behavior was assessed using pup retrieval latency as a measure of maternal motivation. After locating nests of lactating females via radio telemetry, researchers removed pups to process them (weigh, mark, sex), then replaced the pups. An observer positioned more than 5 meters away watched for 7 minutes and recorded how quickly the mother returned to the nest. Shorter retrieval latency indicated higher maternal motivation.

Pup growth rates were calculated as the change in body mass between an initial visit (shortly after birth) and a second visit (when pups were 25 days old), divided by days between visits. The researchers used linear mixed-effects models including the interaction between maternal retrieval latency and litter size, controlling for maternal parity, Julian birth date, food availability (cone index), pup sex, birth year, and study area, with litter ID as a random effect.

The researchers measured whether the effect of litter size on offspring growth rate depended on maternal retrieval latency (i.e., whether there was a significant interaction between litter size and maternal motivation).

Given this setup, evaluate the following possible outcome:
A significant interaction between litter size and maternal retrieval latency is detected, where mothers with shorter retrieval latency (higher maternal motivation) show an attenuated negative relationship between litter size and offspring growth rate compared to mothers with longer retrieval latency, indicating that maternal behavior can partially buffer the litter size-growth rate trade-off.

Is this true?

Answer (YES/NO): YES